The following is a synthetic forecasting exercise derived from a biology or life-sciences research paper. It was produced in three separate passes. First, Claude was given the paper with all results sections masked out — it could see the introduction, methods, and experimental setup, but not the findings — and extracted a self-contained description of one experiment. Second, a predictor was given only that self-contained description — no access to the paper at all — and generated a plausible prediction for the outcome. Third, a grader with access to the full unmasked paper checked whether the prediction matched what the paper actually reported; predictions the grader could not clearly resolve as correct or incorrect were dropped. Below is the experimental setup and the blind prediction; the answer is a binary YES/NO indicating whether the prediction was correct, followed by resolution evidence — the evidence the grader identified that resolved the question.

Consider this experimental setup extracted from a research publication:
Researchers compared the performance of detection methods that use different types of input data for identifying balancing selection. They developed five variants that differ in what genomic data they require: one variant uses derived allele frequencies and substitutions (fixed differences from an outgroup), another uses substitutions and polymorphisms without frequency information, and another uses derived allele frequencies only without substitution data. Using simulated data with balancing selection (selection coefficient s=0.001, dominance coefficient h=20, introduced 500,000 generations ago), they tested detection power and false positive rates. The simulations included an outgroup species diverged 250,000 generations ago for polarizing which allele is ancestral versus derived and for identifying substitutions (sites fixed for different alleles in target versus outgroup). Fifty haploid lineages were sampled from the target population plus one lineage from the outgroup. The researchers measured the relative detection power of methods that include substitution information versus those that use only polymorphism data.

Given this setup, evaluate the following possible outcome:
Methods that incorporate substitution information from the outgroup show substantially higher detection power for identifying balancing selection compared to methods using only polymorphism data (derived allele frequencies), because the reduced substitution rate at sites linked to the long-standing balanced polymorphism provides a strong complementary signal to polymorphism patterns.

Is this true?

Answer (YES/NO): NO